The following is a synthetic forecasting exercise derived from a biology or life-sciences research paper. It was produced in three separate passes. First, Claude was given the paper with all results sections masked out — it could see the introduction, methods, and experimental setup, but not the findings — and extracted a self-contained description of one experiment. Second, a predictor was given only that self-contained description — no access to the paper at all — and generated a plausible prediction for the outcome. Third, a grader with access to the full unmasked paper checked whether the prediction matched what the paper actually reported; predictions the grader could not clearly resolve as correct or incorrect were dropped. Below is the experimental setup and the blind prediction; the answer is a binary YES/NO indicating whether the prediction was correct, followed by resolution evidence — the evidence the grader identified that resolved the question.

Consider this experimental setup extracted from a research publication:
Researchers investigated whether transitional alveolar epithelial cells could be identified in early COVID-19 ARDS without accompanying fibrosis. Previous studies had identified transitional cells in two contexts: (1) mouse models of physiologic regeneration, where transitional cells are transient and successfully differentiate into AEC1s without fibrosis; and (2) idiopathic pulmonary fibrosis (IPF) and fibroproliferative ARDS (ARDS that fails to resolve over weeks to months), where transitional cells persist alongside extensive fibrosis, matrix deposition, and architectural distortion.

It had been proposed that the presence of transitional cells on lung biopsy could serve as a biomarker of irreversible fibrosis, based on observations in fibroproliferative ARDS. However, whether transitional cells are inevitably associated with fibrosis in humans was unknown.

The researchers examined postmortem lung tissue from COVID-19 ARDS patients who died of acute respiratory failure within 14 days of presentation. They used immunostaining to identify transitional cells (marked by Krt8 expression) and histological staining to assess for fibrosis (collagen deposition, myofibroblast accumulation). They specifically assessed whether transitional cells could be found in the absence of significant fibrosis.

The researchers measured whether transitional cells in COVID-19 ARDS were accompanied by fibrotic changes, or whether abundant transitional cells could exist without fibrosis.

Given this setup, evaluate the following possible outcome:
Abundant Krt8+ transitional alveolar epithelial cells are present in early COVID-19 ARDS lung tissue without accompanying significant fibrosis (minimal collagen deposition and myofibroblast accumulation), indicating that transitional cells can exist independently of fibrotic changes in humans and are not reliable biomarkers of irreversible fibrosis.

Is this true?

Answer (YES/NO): YES